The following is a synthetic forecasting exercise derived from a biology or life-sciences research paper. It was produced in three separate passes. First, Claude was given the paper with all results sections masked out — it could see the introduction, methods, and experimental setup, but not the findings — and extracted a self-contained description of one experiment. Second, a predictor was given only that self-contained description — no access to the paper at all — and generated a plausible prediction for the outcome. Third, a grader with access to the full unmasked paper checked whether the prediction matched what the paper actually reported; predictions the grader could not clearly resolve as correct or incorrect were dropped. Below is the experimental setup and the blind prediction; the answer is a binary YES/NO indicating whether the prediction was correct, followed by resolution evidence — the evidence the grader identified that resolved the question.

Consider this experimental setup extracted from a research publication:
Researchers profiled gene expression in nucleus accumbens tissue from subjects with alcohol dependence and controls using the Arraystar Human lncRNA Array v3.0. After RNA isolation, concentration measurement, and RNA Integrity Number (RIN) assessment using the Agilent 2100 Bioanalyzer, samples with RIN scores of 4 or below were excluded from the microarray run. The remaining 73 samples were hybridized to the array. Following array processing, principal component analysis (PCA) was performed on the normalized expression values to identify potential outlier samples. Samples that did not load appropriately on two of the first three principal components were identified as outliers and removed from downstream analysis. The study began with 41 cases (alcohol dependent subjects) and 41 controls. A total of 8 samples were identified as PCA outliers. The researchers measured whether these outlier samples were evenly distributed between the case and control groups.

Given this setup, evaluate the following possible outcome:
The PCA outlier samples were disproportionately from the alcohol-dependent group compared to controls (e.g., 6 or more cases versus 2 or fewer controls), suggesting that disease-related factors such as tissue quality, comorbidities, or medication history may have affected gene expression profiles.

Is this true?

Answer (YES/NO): NO